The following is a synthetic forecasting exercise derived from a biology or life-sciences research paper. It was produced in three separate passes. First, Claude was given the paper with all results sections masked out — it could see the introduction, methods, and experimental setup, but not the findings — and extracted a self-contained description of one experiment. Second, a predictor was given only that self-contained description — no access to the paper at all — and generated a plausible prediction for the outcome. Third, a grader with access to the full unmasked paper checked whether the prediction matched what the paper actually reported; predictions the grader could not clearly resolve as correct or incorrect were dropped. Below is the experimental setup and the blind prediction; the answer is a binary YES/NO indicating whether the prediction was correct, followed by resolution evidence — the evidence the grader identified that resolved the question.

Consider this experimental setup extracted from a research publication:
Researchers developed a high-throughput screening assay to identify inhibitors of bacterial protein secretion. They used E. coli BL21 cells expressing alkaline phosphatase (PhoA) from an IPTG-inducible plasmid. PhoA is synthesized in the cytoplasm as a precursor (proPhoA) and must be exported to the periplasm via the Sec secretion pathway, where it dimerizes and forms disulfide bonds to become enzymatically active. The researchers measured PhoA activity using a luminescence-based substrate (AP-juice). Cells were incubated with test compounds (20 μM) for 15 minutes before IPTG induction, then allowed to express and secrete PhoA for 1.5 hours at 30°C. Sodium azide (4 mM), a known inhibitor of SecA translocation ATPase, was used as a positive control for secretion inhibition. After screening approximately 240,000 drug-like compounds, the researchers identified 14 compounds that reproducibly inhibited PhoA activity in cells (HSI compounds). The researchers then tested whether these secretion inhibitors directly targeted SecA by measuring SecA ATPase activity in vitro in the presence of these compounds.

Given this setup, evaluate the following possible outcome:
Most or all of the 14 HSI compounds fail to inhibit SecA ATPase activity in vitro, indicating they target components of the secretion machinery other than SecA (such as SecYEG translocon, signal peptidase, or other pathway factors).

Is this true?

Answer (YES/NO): YES